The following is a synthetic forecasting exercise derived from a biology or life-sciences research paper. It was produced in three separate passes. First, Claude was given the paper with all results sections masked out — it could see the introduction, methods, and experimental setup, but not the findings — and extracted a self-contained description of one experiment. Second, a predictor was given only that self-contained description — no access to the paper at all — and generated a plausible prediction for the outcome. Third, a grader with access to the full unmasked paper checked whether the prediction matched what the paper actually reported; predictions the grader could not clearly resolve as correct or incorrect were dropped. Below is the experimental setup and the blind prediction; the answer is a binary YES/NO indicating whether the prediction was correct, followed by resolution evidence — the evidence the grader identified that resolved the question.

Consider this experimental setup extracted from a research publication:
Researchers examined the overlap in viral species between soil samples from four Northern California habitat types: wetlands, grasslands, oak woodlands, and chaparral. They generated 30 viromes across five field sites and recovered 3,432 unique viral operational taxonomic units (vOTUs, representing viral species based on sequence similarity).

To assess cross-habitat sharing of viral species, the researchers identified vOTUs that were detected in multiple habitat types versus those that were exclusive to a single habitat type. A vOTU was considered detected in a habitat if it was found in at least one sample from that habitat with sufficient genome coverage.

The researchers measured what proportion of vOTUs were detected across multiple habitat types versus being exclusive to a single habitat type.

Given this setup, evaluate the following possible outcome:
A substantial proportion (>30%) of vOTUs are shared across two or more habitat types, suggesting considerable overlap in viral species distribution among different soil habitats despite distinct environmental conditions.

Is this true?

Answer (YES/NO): NO